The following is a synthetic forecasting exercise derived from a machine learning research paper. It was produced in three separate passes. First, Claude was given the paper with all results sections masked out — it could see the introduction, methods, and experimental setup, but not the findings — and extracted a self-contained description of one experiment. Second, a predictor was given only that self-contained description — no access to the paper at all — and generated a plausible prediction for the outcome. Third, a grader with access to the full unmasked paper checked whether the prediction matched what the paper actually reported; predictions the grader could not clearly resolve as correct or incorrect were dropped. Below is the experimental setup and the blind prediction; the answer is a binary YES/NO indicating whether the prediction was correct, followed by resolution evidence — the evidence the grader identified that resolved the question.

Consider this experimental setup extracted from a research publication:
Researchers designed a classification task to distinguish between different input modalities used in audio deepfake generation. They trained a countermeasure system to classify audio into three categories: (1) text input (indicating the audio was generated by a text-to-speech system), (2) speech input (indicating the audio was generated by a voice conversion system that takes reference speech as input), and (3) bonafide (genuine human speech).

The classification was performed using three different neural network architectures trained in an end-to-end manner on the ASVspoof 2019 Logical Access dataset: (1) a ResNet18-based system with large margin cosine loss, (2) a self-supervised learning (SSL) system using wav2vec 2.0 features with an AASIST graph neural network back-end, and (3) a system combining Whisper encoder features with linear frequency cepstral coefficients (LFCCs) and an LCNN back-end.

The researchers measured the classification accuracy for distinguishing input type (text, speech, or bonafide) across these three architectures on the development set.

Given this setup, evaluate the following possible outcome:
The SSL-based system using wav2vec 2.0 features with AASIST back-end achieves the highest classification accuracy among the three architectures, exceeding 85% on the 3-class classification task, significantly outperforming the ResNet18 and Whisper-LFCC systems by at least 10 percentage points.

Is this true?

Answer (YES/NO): NO